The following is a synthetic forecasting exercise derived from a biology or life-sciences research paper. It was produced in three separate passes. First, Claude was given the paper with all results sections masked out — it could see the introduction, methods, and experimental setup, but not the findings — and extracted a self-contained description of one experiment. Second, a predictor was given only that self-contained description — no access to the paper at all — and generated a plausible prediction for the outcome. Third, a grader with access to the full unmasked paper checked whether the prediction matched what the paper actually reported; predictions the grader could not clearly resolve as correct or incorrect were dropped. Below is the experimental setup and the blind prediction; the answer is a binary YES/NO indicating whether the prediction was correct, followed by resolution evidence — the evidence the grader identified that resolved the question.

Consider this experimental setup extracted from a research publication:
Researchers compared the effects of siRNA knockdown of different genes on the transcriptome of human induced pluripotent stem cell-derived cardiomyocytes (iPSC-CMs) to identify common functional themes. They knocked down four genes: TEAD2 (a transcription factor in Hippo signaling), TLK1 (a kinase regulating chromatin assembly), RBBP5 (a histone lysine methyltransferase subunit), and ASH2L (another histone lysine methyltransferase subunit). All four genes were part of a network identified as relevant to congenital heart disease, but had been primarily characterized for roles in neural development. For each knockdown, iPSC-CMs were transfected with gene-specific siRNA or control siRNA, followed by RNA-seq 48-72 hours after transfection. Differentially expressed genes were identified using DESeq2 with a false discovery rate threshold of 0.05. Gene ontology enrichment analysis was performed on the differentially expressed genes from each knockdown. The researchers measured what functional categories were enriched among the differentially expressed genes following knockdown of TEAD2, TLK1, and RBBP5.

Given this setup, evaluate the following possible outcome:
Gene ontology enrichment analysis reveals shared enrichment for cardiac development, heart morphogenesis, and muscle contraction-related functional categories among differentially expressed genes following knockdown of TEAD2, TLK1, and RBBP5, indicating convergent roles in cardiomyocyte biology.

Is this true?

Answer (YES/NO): YES